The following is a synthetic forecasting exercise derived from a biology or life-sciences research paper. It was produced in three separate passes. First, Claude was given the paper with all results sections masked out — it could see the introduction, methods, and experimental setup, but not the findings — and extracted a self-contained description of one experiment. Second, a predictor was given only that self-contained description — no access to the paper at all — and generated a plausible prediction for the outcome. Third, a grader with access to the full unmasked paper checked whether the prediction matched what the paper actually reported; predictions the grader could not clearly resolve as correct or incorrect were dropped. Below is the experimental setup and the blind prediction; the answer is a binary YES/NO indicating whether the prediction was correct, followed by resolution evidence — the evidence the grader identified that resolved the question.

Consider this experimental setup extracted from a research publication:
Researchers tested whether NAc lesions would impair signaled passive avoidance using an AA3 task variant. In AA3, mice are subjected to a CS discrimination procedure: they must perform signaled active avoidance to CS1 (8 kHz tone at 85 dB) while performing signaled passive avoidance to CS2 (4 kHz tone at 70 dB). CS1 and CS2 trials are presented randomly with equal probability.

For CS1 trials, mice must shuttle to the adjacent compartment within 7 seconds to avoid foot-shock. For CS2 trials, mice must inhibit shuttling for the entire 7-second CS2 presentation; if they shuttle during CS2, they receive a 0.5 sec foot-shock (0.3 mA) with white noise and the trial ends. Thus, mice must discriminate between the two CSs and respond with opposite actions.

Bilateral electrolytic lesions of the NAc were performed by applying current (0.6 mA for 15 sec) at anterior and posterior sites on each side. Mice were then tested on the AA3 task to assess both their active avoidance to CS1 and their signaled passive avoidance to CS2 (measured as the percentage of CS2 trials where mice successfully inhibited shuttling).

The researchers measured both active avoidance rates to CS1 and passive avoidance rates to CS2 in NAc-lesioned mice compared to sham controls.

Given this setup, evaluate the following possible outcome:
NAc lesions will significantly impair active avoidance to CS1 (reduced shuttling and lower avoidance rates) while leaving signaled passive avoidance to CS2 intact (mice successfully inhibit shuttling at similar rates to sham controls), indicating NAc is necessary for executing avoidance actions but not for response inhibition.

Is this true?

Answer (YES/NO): NO